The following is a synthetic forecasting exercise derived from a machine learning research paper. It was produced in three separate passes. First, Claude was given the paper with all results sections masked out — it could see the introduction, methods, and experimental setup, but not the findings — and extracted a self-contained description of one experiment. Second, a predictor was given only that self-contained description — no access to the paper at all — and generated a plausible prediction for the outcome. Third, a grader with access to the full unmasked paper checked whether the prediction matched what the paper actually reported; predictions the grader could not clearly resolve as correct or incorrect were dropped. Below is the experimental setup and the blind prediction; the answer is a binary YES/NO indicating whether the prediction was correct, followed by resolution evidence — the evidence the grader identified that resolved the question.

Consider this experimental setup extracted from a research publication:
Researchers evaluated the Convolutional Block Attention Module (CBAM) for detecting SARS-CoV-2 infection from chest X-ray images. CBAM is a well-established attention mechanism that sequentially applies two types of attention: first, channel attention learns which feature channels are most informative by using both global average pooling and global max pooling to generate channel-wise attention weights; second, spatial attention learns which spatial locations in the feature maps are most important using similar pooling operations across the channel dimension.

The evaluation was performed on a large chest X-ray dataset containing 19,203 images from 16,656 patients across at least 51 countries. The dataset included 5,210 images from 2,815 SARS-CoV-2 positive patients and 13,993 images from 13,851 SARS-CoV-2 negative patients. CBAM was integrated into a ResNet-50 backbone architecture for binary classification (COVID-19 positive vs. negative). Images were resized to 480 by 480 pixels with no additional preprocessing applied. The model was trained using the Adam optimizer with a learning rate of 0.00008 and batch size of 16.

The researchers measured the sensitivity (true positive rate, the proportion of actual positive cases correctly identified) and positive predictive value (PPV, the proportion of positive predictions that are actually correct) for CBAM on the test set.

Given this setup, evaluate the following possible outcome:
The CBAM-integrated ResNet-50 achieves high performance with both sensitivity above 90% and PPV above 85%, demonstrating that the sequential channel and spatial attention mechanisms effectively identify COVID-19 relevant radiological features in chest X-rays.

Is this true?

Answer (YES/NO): NO